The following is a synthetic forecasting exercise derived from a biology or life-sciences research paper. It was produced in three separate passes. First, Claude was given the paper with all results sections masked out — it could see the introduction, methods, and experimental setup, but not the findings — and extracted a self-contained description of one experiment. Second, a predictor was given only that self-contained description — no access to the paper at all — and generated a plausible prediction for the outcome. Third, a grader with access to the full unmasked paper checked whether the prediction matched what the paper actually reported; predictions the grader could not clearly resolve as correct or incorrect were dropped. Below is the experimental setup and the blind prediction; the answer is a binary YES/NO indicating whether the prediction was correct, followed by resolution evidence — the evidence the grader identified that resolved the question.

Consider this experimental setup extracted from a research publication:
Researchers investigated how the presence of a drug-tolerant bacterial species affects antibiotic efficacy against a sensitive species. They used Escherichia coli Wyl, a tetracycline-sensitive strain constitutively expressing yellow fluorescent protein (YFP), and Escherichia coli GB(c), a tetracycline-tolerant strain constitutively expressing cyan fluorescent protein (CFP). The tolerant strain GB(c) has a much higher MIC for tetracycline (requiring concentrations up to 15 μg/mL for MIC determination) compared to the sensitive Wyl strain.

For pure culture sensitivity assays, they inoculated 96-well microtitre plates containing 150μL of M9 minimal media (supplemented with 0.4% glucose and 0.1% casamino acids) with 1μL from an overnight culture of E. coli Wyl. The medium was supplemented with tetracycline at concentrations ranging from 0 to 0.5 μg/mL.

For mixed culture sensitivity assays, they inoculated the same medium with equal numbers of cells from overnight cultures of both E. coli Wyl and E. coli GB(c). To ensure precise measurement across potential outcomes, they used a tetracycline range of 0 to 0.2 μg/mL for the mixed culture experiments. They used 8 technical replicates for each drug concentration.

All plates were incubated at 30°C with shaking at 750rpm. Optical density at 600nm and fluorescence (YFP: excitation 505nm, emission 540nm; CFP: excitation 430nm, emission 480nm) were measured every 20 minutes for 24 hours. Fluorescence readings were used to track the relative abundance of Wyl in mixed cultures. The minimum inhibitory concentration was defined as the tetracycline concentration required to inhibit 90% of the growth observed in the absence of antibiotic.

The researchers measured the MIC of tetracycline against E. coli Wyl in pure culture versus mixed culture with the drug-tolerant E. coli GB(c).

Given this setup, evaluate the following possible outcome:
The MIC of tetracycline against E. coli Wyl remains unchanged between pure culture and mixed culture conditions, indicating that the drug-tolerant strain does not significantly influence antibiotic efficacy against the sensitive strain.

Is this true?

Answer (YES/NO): NO